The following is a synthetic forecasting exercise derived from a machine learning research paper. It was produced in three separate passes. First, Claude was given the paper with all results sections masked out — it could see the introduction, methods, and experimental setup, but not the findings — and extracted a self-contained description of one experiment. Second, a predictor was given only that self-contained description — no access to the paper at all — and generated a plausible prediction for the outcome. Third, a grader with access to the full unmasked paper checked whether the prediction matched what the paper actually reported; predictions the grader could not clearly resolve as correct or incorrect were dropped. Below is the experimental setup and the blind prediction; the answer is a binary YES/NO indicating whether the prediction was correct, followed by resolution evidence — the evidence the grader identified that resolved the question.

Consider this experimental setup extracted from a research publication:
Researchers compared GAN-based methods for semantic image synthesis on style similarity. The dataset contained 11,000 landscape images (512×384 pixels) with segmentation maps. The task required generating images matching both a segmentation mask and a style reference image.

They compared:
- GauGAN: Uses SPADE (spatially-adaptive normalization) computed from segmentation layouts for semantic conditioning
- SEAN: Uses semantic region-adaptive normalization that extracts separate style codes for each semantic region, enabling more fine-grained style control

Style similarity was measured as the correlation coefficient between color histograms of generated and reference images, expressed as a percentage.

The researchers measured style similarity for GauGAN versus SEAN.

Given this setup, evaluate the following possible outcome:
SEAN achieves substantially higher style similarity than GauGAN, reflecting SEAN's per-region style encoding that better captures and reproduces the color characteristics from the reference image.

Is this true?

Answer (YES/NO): YES